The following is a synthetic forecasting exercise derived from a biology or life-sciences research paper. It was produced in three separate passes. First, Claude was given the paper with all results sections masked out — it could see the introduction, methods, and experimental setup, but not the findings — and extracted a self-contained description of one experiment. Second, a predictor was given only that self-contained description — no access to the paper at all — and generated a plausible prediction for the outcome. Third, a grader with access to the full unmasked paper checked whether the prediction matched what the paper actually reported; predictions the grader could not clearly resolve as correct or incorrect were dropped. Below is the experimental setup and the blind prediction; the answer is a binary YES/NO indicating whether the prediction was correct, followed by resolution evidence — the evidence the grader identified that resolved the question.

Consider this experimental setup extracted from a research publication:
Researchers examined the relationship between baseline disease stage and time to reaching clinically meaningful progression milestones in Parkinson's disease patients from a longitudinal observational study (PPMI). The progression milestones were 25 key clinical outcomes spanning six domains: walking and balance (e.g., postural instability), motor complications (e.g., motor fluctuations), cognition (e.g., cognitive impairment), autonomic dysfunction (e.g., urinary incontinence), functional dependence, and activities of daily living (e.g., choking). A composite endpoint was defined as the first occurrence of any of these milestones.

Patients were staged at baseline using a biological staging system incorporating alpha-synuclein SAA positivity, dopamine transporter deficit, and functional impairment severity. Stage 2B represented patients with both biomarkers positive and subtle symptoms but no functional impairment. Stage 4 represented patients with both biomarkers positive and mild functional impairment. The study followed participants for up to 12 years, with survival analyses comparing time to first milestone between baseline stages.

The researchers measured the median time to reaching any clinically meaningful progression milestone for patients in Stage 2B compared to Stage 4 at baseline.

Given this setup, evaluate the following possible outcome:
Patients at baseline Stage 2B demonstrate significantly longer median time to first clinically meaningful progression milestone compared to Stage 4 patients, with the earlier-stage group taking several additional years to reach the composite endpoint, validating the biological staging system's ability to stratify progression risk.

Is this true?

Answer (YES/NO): YES